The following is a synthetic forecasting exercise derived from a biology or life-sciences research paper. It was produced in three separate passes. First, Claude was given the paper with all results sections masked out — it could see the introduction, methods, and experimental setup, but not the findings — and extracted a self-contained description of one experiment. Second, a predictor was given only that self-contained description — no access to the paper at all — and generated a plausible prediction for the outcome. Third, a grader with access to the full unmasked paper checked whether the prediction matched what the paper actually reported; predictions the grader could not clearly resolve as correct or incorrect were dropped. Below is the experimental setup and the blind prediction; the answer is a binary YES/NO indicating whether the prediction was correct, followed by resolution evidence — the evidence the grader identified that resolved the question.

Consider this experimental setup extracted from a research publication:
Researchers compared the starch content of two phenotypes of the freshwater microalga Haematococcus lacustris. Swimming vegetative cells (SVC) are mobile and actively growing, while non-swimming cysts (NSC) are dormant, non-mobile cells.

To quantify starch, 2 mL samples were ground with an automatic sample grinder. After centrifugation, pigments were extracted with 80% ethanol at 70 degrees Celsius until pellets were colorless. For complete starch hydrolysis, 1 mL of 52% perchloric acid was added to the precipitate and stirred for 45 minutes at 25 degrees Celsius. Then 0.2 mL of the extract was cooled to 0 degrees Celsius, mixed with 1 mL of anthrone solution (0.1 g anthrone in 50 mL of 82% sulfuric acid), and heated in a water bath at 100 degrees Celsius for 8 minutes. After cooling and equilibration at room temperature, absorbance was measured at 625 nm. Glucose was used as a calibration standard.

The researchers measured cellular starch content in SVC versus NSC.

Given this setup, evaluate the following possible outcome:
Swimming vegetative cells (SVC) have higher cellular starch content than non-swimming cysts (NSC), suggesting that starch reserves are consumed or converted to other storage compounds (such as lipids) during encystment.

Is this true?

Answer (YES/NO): NO